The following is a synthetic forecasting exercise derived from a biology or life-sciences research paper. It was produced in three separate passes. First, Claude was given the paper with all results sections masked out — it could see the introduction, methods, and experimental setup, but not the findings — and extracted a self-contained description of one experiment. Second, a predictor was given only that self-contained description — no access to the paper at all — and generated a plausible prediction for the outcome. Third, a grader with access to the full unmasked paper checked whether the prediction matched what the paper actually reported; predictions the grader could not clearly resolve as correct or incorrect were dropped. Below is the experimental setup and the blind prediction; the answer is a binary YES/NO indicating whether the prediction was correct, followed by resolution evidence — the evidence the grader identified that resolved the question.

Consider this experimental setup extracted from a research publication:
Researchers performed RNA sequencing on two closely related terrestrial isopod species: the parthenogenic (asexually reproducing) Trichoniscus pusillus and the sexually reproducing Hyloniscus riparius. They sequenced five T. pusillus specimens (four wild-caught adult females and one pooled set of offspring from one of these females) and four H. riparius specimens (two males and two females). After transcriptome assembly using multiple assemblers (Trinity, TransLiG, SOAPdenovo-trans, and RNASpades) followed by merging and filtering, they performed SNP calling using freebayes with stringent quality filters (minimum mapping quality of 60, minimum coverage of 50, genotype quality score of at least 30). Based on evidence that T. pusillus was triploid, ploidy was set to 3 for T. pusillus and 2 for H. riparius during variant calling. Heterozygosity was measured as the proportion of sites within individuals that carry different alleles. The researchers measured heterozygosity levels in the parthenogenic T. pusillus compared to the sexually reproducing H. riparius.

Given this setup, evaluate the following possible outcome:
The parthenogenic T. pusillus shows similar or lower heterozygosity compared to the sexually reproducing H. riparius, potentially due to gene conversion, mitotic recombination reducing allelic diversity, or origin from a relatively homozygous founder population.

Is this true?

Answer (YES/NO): NO